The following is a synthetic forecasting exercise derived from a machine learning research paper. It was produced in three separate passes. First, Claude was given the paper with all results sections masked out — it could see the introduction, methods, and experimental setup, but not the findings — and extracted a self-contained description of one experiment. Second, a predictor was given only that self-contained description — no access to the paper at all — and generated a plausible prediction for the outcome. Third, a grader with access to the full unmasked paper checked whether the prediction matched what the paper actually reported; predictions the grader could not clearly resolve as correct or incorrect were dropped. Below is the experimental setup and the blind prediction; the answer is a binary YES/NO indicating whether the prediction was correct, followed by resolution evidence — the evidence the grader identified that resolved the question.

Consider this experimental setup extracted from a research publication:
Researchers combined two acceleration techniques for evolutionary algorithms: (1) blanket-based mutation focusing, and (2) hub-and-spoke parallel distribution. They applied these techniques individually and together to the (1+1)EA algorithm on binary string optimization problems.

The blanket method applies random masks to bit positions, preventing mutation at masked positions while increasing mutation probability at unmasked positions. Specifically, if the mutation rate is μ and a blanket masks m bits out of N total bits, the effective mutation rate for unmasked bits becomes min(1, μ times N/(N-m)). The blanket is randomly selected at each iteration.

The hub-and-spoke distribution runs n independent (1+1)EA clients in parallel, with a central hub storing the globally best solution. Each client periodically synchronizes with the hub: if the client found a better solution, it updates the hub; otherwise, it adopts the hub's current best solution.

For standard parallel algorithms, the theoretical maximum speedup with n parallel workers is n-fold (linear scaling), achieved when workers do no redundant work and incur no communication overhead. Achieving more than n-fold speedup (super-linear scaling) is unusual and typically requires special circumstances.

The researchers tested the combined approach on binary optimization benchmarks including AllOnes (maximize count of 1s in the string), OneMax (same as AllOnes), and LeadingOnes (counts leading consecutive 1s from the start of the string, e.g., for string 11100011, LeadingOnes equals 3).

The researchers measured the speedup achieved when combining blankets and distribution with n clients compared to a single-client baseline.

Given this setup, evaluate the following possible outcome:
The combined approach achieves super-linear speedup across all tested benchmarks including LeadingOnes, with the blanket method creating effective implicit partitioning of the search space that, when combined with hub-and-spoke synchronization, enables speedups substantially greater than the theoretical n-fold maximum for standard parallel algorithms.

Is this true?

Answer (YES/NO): NO